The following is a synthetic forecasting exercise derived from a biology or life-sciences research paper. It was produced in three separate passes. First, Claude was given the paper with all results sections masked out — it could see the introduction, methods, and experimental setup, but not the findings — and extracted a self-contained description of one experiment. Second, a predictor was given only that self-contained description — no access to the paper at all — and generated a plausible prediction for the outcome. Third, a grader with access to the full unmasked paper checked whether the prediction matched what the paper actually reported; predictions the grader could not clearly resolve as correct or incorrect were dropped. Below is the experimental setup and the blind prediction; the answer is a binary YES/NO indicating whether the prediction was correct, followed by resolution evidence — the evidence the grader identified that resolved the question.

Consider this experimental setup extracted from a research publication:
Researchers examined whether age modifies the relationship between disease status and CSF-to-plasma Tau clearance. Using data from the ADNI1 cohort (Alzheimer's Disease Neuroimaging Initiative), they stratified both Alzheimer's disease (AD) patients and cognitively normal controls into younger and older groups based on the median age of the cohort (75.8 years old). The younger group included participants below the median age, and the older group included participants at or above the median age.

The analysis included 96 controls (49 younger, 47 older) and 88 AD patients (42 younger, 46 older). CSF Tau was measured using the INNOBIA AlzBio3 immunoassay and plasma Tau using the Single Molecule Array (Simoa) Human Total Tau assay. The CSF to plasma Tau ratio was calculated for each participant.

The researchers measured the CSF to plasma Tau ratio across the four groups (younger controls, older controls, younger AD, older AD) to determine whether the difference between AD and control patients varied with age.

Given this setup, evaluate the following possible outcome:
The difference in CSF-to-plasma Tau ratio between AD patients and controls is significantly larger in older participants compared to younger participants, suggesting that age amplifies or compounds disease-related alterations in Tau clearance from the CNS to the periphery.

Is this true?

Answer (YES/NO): NO